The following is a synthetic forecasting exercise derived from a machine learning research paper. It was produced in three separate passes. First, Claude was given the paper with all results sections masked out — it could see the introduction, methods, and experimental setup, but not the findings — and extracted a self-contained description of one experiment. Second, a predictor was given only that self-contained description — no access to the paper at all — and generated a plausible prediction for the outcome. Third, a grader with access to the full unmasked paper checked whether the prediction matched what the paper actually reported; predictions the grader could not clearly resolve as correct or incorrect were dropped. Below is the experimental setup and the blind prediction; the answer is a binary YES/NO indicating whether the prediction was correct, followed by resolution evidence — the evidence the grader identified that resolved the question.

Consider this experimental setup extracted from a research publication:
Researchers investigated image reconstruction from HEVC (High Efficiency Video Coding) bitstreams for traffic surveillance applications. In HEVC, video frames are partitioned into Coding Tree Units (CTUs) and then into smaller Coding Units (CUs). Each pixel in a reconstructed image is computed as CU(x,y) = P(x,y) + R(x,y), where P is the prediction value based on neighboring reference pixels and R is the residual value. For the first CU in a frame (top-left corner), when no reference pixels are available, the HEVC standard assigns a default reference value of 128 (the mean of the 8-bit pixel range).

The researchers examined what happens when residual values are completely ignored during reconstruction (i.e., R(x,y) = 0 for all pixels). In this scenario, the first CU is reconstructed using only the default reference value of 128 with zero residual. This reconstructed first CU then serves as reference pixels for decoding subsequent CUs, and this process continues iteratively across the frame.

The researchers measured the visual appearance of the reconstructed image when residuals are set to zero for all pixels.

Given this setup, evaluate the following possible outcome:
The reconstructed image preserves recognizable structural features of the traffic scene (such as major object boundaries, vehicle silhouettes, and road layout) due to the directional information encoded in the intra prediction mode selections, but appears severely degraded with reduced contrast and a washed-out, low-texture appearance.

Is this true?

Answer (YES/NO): NO